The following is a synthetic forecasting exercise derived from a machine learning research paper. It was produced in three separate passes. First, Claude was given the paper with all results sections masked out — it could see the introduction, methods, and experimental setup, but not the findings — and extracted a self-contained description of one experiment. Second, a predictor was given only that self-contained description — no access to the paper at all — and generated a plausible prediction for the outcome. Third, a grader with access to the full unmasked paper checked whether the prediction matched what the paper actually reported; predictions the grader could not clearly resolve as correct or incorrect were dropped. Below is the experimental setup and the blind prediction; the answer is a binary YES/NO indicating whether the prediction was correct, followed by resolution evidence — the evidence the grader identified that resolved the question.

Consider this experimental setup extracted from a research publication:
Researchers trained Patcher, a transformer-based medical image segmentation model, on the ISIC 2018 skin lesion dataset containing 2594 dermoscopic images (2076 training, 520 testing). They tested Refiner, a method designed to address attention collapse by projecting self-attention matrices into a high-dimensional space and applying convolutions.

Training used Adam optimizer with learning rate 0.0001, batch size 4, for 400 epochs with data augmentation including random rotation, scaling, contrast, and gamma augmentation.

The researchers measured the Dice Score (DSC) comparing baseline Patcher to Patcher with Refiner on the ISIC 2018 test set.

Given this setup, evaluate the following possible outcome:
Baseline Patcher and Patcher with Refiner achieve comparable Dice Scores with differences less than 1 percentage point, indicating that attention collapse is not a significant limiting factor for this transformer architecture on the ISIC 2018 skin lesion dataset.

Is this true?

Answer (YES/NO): NO